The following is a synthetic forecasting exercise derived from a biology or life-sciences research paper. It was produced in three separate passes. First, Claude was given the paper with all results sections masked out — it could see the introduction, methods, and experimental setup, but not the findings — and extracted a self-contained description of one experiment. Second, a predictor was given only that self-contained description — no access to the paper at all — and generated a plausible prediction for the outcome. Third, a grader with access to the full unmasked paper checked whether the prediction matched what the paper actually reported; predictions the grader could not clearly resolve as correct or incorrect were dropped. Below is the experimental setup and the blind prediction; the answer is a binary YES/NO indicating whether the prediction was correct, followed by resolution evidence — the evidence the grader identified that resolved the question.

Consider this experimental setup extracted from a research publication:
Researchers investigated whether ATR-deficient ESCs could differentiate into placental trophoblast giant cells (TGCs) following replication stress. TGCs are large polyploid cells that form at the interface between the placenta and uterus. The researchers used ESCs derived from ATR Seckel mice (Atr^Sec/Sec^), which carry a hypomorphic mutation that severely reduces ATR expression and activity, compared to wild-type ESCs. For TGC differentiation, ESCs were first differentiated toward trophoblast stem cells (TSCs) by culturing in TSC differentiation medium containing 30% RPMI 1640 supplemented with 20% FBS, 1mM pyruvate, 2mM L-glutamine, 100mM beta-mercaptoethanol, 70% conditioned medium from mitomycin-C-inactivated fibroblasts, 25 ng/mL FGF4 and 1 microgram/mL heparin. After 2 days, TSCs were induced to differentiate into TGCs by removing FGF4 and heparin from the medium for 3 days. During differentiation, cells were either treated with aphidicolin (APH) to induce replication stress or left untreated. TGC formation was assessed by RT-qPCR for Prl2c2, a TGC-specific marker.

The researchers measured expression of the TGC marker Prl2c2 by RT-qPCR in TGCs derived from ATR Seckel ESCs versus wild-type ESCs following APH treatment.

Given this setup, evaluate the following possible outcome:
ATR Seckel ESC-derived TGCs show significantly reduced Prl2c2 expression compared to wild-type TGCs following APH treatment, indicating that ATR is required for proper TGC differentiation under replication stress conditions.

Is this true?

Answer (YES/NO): YES